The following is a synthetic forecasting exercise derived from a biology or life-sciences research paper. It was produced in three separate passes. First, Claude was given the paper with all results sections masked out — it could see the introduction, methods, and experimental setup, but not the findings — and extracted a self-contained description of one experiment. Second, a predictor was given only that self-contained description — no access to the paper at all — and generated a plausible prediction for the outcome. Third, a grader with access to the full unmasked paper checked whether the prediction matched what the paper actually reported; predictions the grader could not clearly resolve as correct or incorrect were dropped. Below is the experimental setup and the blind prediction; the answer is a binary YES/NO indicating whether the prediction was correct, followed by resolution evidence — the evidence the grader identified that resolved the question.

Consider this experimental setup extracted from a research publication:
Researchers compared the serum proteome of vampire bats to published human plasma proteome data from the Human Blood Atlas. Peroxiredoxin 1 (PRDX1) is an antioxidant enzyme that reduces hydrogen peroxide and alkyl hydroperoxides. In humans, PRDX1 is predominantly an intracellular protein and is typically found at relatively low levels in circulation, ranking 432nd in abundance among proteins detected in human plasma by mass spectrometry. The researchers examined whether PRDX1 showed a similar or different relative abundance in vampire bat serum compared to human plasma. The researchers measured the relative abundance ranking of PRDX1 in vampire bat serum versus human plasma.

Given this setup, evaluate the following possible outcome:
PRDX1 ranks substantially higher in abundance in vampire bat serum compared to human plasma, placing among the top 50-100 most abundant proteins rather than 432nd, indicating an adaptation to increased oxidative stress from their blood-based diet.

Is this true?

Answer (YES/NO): NO